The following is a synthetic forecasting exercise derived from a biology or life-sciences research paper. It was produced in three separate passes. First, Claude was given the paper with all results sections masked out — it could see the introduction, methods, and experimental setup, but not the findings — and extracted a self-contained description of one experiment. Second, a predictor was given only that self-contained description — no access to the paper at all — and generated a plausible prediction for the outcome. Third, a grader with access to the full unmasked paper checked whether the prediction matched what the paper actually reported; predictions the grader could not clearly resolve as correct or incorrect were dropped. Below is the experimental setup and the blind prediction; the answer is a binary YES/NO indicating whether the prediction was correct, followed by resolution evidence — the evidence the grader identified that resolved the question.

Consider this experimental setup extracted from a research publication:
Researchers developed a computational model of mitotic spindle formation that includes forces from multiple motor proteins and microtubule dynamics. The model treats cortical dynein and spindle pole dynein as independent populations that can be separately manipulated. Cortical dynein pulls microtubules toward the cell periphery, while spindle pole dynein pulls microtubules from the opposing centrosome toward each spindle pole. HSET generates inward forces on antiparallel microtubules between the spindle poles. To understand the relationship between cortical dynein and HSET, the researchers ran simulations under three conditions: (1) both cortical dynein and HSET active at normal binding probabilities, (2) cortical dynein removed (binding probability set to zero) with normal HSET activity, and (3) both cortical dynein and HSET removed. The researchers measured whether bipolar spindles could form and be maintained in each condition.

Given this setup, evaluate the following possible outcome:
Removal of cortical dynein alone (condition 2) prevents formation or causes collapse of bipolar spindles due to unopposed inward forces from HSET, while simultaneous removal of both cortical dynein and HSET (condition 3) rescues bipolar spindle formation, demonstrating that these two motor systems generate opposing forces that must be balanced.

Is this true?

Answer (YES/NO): NO